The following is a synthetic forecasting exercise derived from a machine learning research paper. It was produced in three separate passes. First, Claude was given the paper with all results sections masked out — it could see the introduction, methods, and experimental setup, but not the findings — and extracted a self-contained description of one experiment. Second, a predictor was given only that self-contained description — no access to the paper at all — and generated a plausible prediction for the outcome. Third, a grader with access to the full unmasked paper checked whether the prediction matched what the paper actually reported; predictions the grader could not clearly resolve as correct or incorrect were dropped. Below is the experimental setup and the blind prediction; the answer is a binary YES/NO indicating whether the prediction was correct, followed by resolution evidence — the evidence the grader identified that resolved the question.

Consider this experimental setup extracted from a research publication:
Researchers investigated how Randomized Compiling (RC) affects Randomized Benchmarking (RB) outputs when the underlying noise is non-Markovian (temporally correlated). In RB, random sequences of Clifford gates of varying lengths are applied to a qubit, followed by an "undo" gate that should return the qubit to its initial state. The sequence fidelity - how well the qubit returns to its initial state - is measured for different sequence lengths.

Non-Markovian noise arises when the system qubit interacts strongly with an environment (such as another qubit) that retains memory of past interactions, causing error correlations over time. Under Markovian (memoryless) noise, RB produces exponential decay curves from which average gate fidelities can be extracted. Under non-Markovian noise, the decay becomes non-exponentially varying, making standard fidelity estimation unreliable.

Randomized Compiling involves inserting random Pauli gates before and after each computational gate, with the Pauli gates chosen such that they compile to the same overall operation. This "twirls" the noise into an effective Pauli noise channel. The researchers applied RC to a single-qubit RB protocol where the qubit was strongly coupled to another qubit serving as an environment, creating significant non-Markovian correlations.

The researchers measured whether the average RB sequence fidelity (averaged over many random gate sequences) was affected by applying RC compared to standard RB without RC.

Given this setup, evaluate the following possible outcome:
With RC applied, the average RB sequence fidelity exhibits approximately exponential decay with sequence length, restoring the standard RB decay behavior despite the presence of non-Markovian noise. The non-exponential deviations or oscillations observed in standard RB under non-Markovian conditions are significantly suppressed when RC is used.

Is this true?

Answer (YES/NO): NO